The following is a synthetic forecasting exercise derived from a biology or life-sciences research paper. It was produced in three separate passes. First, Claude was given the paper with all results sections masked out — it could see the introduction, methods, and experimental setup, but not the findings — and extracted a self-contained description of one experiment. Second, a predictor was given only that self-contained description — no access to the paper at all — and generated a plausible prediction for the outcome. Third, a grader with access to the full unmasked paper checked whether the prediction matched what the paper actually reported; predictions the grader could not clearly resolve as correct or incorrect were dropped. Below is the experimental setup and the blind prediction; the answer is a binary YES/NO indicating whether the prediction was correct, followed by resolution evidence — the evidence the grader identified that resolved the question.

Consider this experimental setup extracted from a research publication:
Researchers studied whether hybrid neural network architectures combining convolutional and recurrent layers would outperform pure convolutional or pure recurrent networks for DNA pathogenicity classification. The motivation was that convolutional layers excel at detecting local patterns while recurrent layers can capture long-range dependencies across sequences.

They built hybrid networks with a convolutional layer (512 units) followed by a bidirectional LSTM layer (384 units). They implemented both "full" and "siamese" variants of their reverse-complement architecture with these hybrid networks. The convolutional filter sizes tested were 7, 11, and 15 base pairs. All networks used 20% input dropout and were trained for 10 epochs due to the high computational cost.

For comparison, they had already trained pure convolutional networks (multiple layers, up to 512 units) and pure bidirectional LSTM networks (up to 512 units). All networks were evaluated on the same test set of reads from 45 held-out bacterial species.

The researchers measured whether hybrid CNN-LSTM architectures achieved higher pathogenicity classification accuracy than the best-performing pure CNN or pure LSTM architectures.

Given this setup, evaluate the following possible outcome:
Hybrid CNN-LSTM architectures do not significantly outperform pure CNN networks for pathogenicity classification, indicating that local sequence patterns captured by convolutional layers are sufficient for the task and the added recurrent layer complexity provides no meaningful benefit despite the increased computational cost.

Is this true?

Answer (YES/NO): YES